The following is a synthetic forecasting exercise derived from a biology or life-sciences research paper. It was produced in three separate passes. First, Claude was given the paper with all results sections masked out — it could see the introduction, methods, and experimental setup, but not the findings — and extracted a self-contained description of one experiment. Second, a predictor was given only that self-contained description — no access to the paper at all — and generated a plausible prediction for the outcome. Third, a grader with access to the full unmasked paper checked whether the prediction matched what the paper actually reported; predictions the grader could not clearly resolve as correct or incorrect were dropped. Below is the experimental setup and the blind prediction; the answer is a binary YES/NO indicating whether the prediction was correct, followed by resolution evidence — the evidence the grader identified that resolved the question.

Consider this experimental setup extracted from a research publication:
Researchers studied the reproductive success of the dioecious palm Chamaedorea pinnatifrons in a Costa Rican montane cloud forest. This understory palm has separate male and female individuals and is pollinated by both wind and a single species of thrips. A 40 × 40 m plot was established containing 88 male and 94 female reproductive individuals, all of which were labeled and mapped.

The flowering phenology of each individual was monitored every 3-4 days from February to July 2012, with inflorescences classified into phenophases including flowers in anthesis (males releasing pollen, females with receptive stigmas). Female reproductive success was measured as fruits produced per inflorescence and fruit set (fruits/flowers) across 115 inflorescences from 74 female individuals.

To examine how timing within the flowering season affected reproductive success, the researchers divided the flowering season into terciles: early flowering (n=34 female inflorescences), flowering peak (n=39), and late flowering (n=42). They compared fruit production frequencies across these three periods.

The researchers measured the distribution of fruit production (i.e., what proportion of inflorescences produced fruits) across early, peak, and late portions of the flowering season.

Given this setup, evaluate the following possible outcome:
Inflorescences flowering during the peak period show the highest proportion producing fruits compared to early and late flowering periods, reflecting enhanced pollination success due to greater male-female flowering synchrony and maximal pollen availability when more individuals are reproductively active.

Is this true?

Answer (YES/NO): NO